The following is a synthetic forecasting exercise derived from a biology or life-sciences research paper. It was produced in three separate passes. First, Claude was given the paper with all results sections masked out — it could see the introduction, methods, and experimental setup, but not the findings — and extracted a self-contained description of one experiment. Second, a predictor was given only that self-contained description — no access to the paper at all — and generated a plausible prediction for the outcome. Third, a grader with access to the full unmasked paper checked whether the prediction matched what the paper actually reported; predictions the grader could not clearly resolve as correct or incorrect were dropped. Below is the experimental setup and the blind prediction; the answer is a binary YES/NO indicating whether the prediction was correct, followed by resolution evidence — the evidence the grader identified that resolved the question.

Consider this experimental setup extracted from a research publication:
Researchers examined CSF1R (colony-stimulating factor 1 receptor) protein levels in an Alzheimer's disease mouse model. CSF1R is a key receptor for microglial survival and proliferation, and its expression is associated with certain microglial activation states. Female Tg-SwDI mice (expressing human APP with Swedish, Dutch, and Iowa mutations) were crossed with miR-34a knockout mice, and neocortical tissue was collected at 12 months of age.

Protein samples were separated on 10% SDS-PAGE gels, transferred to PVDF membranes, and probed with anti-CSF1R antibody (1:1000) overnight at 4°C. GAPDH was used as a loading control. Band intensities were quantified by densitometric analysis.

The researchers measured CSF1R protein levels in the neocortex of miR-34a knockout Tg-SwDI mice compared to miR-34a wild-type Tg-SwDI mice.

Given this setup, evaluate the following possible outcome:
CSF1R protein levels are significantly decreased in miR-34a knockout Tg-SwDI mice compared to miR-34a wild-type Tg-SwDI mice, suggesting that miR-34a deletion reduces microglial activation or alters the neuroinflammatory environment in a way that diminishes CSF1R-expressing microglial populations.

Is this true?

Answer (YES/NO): NO